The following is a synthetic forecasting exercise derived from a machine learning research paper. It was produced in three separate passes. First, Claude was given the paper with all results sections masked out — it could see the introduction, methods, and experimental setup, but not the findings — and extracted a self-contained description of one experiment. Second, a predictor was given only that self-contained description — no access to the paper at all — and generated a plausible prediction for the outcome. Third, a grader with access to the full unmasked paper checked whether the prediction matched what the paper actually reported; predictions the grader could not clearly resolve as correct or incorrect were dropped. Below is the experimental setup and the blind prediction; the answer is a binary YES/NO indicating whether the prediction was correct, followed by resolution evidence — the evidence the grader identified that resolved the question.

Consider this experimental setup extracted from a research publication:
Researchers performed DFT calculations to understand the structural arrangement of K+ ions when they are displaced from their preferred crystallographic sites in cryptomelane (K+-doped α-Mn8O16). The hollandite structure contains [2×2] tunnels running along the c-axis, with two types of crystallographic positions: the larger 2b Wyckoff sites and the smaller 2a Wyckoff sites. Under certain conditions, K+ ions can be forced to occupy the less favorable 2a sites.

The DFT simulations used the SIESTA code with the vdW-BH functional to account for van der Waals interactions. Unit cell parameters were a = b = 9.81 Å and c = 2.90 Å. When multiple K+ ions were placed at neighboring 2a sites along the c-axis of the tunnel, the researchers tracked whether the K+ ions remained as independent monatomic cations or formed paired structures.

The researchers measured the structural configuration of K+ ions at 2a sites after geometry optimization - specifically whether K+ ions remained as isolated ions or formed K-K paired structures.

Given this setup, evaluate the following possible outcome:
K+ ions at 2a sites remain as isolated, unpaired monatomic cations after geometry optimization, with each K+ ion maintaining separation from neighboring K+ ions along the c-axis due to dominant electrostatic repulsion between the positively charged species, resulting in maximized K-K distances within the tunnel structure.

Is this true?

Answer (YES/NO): NO